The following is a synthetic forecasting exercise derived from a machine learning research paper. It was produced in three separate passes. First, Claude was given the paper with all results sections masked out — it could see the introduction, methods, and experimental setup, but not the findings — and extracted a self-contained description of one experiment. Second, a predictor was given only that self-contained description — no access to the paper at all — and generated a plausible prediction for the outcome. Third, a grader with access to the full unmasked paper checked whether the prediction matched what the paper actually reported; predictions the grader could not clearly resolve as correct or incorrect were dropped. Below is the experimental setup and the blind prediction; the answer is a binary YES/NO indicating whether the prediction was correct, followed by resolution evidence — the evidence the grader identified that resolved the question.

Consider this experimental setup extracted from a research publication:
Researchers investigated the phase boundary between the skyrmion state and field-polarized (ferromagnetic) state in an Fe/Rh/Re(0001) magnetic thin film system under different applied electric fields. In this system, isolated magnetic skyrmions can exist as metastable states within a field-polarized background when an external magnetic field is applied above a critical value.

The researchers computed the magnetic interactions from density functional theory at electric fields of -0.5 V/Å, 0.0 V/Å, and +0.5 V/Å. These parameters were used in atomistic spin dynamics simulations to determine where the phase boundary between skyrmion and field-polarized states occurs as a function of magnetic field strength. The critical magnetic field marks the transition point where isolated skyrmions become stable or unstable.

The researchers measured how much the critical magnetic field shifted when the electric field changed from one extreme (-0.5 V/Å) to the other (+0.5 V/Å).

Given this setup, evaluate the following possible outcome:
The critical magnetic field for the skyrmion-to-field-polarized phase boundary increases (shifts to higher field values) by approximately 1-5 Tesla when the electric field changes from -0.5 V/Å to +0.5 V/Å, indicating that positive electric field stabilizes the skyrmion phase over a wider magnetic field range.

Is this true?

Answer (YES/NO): NO